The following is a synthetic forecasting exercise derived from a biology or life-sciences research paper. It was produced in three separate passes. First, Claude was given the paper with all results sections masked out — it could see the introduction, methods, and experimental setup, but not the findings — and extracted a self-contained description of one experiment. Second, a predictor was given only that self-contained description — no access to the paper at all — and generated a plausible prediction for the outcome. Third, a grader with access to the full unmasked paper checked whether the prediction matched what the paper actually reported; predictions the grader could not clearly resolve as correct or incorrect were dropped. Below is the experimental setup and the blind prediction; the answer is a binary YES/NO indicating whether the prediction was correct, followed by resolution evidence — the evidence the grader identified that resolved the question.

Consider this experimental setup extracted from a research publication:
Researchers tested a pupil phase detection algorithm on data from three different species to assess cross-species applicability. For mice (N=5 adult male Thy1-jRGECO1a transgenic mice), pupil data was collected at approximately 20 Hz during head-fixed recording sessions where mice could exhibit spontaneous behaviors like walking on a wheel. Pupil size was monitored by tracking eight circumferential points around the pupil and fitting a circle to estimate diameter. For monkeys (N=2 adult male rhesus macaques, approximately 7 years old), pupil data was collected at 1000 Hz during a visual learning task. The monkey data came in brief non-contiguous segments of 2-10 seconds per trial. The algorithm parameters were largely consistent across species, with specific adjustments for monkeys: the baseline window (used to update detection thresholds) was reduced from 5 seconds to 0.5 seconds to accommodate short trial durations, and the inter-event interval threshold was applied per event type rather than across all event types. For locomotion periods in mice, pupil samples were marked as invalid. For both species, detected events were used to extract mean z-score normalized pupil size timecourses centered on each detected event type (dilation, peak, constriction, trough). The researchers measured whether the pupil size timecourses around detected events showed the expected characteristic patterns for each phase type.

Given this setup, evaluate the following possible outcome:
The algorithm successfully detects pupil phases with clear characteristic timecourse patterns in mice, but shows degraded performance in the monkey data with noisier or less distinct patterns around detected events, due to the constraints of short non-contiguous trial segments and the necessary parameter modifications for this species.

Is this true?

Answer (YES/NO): NO